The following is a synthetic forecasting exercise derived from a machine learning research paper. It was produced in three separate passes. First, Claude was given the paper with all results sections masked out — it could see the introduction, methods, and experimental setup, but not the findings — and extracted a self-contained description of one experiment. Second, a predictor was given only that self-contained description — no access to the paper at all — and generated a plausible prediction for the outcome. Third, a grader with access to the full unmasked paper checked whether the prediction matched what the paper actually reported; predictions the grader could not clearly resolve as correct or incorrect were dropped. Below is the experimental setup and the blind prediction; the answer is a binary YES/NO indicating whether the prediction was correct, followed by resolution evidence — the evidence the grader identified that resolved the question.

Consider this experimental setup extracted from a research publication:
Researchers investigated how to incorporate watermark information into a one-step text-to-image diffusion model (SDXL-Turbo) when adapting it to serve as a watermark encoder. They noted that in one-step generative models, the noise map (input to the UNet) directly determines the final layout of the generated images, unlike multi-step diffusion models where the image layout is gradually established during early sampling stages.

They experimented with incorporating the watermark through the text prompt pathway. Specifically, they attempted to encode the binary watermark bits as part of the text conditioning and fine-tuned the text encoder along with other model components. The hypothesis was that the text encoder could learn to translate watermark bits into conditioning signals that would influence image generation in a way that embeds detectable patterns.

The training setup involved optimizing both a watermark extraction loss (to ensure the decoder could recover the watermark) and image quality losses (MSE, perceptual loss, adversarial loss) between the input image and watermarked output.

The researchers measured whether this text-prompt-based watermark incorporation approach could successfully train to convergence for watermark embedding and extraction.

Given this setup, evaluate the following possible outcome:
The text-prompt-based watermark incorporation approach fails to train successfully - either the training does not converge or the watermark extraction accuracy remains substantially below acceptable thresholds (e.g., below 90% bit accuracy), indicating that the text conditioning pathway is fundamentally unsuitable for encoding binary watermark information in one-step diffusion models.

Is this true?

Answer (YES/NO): YES